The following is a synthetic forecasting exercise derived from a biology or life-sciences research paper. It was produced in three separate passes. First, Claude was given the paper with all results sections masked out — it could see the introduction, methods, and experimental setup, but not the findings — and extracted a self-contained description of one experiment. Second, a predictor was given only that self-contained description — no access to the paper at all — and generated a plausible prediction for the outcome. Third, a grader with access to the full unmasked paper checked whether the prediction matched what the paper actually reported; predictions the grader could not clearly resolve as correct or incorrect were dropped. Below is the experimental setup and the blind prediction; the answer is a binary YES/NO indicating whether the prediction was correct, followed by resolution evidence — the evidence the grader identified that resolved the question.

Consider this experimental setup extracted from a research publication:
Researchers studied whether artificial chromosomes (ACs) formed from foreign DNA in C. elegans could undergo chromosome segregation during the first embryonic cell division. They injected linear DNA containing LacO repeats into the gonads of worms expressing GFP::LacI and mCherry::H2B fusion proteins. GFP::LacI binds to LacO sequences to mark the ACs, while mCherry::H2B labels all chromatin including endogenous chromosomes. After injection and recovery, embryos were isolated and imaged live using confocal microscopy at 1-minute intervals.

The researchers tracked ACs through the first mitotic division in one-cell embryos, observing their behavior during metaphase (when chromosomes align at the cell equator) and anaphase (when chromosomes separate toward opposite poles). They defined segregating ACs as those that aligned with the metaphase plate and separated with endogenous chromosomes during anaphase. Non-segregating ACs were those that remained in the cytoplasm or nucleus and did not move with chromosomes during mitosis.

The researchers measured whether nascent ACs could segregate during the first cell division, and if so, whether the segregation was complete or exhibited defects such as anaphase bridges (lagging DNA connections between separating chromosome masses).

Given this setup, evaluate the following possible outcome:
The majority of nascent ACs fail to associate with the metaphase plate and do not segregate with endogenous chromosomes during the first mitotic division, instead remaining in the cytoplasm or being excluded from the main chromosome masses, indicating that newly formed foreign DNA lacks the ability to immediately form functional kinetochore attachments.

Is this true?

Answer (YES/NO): NO